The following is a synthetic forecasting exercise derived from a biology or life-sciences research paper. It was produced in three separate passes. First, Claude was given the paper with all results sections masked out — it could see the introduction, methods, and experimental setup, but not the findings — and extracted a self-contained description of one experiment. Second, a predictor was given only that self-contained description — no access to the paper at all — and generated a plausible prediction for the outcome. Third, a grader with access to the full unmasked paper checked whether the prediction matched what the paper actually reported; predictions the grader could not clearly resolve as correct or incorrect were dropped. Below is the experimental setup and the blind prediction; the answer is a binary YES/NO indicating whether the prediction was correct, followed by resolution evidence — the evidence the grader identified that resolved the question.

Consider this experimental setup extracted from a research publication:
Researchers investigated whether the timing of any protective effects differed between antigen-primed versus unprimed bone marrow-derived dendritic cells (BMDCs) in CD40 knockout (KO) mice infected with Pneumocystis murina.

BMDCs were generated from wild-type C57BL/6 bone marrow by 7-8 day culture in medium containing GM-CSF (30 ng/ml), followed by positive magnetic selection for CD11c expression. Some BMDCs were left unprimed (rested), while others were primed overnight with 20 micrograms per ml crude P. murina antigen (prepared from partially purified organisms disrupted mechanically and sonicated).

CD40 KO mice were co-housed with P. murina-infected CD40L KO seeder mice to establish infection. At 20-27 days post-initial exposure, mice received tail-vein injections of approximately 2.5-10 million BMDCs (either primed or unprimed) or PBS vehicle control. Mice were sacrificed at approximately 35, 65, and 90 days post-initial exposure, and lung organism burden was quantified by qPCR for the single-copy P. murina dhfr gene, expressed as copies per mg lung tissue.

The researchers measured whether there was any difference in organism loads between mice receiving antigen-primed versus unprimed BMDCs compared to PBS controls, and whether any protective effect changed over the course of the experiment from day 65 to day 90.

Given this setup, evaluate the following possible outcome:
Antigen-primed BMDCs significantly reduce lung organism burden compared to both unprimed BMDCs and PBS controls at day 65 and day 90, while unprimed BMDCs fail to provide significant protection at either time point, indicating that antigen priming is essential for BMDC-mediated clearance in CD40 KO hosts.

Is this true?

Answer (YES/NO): NO